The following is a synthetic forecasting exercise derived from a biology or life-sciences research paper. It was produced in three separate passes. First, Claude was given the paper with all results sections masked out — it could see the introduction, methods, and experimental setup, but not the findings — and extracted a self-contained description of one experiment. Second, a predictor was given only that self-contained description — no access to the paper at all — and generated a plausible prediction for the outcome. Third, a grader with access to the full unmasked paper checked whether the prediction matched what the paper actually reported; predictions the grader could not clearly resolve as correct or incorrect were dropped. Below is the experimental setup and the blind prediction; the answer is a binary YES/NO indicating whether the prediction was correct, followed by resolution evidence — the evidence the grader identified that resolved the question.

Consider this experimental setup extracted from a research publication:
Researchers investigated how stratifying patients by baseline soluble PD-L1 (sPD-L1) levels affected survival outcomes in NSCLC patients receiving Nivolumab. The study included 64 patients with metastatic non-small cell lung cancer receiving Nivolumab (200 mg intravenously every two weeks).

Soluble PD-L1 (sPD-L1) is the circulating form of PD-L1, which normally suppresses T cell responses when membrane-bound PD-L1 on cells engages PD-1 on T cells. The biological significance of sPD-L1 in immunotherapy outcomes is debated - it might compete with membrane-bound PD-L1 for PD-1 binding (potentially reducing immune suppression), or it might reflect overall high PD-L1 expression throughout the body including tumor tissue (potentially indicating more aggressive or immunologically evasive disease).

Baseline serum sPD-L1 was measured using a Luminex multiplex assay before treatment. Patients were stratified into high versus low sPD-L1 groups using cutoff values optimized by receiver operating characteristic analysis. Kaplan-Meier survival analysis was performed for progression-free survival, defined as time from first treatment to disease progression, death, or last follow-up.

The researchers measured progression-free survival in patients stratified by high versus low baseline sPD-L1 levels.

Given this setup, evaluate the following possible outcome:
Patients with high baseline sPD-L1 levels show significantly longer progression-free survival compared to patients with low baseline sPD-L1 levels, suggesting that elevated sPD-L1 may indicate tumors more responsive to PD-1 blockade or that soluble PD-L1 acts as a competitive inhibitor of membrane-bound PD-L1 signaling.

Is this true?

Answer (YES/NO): YES